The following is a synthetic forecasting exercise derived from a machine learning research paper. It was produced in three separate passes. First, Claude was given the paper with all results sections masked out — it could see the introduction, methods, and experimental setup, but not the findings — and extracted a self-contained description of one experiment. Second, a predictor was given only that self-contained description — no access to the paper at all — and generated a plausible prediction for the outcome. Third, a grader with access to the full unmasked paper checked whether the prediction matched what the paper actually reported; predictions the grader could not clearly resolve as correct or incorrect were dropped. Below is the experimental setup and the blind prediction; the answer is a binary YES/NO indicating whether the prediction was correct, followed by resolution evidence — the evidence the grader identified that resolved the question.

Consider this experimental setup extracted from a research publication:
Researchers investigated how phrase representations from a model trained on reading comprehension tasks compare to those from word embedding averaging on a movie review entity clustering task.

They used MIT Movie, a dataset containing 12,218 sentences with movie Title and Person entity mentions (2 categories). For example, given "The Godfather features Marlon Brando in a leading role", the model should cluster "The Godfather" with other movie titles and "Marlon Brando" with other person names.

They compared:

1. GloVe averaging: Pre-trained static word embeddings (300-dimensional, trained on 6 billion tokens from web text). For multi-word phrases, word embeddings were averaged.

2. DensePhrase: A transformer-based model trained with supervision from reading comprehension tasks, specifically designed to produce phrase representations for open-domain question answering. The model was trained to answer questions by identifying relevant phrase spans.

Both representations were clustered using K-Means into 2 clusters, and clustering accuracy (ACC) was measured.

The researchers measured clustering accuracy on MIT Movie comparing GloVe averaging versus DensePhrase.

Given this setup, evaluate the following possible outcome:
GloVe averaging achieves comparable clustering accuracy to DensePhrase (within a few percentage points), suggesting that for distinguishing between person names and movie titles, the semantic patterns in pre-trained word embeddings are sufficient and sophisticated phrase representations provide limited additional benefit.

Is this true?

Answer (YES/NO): NO